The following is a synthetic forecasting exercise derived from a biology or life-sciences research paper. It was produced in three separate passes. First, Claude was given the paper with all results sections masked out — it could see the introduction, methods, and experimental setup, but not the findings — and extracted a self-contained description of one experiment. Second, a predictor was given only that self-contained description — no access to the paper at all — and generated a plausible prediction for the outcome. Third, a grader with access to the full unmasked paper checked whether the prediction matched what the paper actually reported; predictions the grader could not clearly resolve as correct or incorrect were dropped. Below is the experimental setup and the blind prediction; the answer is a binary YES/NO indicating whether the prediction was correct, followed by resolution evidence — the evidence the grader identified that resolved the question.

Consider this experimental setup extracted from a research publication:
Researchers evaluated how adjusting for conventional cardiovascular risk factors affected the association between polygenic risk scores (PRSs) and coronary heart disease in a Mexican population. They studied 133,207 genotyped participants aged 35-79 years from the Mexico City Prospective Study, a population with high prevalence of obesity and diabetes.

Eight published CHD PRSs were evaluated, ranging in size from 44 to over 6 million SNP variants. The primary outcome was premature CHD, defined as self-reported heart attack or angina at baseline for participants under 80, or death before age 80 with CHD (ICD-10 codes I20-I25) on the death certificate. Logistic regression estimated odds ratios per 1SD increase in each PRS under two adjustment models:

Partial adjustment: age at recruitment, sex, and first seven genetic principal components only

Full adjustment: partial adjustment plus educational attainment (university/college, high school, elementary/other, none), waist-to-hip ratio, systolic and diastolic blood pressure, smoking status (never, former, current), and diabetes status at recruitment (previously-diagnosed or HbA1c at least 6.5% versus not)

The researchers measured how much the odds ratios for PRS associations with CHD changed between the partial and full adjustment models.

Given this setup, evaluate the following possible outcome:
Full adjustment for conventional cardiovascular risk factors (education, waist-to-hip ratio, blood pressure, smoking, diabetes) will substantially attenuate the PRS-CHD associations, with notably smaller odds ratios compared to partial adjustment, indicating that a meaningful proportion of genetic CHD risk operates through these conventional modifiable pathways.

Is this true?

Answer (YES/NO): NO